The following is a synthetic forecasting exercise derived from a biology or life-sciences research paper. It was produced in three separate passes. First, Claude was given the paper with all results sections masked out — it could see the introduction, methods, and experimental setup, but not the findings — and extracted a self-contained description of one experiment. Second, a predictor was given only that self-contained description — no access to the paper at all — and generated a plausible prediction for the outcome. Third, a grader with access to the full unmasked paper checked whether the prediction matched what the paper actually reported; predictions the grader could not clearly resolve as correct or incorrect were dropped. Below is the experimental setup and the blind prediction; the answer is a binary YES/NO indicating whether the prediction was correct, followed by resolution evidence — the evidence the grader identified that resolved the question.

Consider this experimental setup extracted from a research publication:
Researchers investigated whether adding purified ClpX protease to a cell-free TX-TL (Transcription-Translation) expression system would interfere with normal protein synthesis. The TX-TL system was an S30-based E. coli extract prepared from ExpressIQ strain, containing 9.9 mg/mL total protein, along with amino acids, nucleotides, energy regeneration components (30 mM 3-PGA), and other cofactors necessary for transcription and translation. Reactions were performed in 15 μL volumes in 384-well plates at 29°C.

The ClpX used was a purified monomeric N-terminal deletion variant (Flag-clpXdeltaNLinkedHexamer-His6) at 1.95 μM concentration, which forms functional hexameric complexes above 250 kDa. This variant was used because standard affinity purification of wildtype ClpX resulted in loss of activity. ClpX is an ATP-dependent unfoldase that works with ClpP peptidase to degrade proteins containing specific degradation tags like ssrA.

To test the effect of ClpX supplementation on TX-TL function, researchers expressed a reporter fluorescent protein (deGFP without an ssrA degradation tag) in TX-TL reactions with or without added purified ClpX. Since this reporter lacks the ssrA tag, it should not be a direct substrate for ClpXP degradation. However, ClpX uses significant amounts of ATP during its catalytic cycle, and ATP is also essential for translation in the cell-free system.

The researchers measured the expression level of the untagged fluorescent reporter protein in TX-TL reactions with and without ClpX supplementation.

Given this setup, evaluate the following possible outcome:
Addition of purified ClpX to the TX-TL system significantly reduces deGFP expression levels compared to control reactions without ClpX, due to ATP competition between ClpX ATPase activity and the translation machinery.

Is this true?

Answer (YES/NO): NO